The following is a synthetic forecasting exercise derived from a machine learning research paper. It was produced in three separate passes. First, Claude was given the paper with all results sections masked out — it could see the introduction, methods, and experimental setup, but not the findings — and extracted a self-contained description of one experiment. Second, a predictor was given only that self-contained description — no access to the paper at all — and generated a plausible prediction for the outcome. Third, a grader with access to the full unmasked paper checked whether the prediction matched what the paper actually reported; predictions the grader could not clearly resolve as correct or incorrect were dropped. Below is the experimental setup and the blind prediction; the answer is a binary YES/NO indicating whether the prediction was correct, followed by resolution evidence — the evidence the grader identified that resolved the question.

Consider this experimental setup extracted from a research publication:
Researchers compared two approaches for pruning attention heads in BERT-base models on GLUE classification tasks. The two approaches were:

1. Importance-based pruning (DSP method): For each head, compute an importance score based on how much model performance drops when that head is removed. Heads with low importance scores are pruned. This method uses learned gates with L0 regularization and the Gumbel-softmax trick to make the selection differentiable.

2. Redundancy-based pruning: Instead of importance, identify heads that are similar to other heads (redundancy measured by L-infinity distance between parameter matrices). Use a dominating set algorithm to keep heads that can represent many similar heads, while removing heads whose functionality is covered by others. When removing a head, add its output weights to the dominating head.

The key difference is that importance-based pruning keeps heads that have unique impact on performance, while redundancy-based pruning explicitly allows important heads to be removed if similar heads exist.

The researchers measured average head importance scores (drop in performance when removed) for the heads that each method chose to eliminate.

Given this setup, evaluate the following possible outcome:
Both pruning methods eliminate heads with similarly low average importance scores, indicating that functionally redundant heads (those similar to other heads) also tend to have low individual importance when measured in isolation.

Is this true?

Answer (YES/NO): NO